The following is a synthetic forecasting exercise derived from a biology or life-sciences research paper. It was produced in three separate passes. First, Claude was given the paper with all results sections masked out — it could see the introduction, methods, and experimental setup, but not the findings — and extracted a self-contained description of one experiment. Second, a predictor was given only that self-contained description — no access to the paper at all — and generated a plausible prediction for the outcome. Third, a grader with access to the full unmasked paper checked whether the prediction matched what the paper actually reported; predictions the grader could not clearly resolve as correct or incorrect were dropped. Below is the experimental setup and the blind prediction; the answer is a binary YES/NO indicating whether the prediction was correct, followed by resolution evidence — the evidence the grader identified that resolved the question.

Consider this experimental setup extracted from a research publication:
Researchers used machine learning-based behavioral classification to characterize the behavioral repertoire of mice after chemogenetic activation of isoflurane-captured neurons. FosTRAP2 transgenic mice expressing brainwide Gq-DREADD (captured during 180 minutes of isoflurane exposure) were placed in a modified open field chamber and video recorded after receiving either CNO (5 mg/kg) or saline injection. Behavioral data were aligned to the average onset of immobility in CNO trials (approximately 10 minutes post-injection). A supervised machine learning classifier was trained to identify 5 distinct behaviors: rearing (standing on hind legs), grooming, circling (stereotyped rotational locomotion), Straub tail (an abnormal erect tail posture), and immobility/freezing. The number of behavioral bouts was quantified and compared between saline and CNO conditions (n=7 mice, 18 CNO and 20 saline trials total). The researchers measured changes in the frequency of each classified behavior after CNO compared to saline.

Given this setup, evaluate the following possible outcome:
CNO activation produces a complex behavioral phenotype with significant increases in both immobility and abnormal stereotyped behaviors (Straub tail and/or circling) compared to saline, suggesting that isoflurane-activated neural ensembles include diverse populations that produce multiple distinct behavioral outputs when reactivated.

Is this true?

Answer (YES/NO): YES